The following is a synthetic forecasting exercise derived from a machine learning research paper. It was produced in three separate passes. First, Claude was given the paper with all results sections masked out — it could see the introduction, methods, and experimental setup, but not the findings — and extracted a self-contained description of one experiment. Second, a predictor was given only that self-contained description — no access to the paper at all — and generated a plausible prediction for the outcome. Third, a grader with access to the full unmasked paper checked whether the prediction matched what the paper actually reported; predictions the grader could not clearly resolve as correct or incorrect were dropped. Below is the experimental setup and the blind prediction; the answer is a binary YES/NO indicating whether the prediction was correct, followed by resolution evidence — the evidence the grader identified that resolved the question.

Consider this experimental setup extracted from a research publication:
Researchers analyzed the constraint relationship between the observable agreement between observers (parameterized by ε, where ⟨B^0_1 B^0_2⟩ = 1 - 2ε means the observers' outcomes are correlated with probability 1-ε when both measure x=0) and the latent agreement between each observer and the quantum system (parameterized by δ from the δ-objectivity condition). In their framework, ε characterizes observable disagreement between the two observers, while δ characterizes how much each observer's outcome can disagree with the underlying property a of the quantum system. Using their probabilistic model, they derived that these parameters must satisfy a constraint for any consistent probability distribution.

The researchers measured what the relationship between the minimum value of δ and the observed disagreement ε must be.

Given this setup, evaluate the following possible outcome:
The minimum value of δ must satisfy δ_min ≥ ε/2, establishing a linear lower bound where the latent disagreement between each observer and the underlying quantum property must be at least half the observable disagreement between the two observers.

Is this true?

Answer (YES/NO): YES